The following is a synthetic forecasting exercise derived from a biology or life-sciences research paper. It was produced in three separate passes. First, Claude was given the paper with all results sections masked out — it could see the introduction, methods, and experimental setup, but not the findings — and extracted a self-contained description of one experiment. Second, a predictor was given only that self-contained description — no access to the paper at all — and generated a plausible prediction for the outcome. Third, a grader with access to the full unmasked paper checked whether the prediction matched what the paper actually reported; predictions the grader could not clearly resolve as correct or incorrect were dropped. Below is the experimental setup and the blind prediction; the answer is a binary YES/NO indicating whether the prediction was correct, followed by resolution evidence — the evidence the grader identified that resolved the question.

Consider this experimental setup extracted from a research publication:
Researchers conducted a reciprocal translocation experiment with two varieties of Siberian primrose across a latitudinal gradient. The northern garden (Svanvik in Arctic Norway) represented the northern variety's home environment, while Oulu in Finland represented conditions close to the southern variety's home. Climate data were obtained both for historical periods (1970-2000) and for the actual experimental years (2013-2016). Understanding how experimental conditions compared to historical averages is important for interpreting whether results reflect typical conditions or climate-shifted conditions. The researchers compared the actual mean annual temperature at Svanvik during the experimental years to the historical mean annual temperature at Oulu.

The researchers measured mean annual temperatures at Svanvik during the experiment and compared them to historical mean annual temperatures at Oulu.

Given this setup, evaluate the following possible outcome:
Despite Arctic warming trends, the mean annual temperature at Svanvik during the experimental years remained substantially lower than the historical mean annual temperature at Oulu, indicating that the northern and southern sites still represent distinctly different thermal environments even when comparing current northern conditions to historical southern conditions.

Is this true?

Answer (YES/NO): NO